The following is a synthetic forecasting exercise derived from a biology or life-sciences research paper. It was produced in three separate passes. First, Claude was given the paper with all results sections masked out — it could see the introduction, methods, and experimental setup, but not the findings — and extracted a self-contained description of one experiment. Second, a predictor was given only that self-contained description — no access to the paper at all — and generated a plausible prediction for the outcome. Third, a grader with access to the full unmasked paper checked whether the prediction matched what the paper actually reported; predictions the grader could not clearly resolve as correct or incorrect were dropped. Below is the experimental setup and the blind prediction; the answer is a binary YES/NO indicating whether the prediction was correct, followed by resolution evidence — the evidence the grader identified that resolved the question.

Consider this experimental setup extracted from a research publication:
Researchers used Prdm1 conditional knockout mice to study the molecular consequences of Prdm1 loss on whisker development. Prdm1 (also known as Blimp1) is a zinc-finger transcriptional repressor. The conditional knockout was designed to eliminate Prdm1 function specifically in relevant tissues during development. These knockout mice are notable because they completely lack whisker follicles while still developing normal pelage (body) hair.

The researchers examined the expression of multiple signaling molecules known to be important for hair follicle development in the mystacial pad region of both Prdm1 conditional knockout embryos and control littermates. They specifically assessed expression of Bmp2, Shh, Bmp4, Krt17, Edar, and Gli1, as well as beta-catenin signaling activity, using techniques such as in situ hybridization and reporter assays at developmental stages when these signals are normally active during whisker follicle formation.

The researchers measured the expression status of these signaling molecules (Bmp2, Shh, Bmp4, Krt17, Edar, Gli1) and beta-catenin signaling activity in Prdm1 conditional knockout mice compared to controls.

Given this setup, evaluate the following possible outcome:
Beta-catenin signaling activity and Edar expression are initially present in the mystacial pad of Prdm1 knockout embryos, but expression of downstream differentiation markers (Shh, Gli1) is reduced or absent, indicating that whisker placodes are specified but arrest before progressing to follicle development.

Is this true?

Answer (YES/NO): NO